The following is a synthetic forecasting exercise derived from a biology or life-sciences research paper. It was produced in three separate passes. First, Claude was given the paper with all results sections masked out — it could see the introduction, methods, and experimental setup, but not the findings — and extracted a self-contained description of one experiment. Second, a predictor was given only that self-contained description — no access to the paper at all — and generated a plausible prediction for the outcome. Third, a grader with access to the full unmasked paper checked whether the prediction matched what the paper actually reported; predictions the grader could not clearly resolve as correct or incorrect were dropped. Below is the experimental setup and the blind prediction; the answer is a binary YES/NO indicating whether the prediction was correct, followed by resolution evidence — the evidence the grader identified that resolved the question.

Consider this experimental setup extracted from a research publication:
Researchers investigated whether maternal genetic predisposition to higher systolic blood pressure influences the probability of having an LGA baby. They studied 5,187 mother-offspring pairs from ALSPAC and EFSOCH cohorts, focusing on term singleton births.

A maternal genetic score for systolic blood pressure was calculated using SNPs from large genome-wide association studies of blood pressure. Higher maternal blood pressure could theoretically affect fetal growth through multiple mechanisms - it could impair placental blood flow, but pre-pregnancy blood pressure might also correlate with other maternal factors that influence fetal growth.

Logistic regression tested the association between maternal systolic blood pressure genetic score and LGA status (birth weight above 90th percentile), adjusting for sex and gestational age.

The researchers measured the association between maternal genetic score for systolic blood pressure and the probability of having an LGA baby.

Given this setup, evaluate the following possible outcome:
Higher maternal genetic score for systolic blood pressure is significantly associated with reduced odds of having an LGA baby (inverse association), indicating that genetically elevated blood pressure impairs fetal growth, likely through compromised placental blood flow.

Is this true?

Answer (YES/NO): NO